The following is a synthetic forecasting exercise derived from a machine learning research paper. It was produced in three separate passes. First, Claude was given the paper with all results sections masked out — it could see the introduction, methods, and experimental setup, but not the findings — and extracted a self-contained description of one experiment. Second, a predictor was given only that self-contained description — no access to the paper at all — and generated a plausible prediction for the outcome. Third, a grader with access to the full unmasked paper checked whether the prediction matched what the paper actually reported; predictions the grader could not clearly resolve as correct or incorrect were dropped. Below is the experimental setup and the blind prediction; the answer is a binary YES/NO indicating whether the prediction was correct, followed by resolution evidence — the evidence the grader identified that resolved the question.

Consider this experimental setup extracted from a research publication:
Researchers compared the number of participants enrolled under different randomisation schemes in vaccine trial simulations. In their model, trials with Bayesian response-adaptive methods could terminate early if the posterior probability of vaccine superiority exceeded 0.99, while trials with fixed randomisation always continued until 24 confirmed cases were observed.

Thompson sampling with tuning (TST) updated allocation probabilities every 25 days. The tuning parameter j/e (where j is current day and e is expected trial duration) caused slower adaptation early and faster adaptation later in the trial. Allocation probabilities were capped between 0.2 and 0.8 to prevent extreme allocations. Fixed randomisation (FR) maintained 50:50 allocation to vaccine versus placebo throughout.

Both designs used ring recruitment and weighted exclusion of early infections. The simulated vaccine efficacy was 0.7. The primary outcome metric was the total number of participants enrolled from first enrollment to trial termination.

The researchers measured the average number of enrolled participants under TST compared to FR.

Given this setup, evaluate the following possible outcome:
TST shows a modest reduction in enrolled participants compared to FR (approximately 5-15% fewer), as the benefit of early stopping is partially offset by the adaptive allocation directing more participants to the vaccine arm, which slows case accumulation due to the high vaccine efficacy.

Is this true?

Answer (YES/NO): NO